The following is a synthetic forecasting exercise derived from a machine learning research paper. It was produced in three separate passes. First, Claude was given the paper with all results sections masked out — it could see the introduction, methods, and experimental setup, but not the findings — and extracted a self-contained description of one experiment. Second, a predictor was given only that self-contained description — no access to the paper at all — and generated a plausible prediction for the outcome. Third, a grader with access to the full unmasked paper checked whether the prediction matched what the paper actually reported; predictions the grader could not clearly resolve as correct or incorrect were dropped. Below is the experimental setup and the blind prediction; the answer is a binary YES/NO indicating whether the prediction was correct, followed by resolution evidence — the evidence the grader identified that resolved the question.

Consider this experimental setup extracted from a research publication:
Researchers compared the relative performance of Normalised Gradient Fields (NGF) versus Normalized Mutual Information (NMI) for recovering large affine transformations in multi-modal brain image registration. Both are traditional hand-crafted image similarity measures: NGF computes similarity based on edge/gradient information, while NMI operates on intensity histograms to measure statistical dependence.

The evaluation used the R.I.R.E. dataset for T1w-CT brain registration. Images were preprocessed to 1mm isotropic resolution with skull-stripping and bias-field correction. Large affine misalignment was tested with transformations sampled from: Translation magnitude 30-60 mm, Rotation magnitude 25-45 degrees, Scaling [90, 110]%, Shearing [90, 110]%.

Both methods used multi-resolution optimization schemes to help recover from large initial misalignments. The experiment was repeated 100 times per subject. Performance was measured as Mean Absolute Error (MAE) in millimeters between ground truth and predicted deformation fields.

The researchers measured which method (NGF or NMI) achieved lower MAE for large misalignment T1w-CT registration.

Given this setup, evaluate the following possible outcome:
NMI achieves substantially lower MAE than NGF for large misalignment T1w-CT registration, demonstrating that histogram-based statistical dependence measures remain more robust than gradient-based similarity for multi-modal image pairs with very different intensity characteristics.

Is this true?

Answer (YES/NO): YES